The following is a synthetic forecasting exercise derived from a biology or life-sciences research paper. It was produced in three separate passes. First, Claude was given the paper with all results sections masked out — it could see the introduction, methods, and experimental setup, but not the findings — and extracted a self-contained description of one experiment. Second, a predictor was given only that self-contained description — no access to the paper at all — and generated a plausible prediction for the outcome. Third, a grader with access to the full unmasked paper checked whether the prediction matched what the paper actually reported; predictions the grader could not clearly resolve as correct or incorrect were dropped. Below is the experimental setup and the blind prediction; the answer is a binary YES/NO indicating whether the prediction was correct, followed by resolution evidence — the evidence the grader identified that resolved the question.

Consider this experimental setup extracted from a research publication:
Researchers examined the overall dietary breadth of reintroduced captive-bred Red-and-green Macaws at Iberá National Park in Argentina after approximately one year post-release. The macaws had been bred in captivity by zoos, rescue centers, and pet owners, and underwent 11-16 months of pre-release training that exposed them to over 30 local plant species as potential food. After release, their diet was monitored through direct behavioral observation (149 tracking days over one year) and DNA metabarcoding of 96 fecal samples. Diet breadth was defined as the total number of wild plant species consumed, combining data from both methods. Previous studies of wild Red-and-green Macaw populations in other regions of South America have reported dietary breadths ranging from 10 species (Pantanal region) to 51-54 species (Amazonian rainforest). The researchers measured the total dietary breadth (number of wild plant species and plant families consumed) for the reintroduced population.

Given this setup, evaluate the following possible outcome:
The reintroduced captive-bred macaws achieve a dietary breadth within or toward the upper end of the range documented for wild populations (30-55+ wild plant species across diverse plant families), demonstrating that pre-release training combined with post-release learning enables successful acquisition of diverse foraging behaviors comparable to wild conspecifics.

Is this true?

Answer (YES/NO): YES